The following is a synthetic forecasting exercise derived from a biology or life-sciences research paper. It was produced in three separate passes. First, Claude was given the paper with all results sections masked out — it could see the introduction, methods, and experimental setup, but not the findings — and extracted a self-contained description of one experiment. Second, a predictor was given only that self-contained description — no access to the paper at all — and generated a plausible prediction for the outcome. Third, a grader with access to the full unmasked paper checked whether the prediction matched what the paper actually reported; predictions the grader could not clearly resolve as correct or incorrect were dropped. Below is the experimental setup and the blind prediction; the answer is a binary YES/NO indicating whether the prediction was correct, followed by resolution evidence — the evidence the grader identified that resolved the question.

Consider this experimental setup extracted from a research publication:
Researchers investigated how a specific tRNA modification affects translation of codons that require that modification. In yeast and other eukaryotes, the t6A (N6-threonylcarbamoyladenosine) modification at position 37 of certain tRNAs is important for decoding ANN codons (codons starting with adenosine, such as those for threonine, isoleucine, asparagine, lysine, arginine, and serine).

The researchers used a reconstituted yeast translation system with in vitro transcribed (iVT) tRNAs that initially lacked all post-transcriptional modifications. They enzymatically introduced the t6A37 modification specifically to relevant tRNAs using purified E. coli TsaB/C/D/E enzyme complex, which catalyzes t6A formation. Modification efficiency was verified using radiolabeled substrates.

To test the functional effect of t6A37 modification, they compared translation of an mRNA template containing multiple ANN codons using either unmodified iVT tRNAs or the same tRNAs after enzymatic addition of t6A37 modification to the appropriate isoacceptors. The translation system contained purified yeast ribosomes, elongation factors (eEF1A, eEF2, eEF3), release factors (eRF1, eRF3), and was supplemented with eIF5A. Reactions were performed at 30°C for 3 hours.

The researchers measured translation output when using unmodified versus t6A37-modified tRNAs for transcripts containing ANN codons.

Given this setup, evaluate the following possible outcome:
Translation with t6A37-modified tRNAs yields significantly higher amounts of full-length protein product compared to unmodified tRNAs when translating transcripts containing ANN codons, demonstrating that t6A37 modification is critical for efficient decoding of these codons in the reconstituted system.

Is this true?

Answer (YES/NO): YES